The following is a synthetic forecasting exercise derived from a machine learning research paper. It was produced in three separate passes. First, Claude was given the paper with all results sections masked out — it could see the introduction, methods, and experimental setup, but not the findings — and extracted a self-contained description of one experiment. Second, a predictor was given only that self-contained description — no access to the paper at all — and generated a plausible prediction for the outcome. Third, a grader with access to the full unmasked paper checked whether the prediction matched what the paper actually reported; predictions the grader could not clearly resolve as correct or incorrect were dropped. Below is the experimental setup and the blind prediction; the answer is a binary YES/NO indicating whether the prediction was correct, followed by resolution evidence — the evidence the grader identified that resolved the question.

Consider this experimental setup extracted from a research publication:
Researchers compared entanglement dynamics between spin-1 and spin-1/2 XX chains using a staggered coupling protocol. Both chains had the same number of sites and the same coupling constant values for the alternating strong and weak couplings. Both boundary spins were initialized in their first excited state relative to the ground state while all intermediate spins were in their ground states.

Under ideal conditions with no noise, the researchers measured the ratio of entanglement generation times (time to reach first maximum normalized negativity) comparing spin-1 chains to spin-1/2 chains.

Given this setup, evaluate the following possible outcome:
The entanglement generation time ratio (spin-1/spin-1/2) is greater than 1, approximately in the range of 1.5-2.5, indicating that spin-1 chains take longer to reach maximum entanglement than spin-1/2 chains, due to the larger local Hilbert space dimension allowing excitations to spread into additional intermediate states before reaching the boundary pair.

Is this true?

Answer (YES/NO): NO